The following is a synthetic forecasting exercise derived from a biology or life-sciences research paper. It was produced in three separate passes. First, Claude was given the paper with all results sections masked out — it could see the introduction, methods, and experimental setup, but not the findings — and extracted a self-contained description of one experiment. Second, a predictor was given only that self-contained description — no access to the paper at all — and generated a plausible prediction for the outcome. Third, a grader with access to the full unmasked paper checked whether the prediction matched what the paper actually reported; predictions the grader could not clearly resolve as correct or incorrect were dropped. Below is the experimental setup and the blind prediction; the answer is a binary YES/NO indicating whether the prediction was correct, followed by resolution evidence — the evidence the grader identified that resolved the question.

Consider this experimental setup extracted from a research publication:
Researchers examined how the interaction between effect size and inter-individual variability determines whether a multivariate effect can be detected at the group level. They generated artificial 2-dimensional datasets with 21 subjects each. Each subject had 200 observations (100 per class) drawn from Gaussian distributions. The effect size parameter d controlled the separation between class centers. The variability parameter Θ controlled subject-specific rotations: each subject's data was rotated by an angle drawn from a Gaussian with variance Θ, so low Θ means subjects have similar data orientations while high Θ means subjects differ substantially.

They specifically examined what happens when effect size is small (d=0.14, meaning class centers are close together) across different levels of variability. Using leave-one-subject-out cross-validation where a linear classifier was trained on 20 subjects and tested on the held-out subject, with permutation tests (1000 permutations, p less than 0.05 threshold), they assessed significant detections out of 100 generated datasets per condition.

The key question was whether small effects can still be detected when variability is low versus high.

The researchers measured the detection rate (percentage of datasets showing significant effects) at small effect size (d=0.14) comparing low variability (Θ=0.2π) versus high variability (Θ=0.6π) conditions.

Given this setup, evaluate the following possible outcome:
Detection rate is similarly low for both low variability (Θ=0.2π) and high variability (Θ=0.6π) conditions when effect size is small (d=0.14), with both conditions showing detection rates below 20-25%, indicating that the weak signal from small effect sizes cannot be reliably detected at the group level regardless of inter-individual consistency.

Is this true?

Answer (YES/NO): NO